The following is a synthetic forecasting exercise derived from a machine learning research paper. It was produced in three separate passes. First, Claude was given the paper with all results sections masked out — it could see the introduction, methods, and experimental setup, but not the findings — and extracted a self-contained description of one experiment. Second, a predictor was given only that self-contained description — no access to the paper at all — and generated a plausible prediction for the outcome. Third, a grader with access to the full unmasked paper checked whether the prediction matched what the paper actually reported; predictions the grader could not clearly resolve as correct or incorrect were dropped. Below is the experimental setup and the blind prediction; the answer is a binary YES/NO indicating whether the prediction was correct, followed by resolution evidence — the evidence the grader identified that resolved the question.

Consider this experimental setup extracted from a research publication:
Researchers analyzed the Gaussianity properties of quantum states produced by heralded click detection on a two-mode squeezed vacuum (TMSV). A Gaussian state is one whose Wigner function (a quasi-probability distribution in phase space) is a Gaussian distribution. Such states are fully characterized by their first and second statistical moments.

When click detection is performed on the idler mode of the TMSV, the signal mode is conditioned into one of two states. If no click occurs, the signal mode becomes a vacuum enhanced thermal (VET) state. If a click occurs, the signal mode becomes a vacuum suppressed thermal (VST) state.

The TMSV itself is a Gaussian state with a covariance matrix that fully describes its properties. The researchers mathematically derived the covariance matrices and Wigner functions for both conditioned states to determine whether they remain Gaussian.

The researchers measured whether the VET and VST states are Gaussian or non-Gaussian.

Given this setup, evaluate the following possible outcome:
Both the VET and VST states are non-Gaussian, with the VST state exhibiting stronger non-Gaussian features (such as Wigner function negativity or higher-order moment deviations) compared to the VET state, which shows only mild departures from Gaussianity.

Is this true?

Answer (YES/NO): NO